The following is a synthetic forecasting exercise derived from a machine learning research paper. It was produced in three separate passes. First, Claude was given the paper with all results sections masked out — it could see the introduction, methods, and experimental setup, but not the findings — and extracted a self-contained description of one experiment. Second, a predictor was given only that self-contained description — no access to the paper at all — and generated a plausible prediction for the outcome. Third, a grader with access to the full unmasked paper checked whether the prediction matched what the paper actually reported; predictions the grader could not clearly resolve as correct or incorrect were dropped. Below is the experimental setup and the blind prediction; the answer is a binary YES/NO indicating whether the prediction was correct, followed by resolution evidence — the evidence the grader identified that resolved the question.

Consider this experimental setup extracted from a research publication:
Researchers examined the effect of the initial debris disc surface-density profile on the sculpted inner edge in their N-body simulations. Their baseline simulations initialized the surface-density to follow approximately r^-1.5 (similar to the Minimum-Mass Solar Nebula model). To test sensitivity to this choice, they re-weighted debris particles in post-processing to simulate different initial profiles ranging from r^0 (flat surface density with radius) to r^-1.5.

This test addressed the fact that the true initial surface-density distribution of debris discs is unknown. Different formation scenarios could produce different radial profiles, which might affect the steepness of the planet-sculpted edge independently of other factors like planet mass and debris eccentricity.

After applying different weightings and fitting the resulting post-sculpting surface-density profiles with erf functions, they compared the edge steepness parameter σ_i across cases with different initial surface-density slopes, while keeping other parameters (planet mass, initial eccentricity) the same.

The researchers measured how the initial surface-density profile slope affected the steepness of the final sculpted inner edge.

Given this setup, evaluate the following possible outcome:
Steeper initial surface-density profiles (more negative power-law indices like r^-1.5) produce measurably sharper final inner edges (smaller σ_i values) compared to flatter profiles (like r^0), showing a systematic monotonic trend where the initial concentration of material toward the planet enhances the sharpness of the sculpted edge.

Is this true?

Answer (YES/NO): NO